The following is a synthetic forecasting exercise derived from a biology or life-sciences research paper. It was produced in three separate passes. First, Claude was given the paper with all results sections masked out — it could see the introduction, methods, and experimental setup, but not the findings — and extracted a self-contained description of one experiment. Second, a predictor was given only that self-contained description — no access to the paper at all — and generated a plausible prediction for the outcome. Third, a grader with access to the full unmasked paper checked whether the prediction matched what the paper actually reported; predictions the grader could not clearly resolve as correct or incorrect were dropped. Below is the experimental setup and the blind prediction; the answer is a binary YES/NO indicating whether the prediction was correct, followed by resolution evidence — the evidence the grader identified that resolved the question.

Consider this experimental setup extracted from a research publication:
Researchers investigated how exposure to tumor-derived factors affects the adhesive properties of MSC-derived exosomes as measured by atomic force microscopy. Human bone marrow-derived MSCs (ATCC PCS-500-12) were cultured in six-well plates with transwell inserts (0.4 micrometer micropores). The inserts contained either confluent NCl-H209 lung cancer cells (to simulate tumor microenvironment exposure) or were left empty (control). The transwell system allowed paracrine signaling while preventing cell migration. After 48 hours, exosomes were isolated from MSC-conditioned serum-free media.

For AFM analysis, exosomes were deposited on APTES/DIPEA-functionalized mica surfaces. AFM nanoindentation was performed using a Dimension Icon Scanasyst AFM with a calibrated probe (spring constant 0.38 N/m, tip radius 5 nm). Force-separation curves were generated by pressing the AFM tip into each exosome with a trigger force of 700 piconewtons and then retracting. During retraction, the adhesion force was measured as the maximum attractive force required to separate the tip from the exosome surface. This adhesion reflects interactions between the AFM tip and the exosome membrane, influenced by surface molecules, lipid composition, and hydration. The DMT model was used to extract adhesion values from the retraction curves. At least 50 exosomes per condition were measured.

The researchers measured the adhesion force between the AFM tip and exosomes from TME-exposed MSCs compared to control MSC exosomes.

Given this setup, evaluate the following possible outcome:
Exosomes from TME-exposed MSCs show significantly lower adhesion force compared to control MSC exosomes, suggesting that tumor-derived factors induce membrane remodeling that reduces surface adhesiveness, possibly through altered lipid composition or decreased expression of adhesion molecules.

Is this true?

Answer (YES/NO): NO